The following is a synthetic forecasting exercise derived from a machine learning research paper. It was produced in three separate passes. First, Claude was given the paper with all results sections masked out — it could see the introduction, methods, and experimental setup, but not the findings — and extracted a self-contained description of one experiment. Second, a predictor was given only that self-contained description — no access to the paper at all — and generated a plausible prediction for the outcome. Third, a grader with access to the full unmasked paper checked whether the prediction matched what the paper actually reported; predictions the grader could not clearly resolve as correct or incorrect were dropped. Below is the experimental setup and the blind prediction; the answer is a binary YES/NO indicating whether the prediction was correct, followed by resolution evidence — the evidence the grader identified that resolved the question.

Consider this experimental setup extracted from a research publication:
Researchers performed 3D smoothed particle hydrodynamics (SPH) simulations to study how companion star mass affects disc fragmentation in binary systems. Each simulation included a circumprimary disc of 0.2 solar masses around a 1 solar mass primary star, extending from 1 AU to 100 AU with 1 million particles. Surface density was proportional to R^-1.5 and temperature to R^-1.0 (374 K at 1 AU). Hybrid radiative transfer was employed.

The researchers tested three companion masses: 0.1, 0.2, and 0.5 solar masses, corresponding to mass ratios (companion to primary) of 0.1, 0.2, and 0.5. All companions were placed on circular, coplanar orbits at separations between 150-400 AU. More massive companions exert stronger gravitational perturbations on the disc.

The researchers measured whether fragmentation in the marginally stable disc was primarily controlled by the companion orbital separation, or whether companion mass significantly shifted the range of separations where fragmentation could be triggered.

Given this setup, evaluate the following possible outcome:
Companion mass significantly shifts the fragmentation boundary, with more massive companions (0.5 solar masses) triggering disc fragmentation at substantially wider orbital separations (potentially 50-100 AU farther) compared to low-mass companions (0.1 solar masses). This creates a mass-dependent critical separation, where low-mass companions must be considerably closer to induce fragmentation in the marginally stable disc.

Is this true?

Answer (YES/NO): NO